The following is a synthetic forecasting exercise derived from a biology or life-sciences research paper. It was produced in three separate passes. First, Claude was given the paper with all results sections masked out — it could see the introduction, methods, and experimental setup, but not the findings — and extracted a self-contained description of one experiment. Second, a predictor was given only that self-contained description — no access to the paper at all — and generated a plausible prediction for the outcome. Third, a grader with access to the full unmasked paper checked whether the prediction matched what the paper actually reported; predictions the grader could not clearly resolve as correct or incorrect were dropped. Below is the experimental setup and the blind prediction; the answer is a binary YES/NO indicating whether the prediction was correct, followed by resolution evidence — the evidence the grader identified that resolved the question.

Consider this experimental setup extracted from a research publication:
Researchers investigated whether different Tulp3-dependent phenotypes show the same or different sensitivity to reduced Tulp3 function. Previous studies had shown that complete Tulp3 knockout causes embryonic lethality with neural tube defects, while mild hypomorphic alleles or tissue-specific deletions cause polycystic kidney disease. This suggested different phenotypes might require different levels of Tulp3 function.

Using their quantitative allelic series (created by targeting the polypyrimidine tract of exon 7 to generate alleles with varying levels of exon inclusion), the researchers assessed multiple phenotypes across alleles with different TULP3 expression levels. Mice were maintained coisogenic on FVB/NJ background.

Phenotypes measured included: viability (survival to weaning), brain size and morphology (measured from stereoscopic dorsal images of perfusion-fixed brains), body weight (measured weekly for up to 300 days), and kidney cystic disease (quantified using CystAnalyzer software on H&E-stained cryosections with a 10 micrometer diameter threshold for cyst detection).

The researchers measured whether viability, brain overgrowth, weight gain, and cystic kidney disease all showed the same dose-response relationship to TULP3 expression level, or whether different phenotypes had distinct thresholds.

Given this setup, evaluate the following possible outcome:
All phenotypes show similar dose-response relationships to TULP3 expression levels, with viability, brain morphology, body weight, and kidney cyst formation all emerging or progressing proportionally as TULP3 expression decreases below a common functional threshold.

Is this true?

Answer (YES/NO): NO